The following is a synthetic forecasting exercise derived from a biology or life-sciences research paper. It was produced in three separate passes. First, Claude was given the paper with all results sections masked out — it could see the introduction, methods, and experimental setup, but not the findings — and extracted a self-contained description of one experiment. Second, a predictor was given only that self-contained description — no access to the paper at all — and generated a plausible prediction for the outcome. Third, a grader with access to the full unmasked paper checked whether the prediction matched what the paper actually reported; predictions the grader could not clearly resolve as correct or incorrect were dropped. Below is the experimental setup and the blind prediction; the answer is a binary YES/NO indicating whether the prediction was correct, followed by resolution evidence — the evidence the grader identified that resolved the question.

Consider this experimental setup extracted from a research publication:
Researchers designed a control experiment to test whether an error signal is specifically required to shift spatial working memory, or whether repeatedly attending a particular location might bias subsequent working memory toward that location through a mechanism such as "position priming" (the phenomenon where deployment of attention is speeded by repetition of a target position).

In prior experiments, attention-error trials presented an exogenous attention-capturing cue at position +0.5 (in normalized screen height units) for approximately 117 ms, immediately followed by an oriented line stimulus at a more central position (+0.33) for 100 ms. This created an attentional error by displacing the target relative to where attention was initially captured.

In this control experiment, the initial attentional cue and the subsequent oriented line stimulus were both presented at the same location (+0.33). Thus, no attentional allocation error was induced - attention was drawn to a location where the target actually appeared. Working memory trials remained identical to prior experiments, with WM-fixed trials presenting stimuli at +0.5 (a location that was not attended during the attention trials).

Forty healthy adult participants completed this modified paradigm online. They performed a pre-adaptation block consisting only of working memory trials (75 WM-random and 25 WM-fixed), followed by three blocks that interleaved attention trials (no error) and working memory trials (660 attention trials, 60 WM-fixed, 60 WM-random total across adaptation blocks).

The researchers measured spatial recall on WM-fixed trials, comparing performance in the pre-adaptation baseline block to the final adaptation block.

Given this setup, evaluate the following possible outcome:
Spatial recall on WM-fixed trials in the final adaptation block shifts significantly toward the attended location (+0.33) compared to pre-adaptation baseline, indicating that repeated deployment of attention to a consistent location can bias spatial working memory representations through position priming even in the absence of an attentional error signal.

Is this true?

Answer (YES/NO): NO